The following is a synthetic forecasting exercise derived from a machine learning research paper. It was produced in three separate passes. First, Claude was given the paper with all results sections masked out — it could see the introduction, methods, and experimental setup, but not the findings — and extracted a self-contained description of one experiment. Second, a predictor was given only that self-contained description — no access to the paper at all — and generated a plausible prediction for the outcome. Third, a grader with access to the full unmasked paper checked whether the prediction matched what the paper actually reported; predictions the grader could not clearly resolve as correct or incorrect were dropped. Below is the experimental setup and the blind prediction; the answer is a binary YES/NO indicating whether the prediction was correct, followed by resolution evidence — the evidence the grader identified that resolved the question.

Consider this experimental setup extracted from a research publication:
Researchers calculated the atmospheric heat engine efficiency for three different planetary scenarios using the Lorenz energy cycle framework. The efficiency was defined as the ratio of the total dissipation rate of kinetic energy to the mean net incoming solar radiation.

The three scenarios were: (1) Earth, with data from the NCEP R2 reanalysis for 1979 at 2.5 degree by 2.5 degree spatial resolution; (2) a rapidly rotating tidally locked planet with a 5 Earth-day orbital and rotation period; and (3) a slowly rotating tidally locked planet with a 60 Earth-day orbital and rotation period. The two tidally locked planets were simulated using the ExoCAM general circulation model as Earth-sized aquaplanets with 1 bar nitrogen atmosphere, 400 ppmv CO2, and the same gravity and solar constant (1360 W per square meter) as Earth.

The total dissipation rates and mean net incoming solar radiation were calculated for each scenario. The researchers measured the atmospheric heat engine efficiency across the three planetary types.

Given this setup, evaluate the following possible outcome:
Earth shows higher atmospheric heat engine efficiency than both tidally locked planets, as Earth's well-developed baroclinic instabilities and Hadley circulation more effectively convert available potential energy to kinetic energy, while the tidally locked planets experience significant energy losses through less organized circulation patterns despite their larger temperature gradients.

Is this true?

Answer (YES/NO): NO